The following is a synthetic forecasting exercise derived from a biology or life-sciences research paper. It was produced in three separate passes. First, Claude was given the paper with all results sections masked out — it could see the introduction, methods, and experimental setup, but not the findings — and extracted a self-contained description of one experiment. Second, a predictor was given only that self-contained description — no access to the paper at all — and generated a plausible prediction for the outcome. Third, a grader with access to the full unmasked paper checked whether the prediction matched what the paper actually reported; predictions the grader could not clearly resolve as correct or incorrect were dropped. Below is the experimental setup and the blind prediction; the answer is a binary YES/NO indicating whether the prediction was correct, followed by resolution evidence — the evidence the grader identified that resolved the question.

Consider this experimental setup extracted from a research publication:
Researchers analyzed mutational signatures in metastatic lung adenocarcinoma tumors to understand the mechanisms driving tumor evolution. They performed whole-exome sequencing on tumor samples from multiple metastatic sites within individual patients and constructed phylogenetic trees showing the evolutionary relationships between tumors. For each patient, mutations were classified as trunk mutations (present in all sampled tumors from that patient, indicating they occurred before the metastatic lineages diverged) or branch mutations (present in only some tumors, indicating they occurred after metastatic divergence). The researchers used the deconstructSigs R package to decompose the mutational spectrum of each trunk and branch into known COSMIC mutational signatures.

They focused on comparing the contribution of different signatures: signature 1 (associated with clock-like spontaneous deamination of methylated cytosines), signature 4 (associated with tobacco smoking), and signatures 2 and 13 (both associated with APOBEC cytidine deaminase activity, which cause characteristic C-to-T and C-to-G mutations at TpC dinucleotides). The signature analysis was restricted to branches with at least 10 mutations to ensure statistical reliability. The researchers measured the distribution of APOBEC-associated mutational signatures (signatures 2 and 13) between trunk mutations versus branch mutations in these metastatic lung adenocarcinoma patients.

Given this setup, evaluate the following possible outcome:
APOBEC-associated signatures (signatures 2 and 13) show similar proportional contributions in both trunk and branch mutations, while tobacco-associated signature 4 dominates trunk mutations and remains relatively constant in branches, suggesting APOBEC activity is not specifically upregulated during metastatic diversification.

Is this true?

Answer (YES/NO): NO